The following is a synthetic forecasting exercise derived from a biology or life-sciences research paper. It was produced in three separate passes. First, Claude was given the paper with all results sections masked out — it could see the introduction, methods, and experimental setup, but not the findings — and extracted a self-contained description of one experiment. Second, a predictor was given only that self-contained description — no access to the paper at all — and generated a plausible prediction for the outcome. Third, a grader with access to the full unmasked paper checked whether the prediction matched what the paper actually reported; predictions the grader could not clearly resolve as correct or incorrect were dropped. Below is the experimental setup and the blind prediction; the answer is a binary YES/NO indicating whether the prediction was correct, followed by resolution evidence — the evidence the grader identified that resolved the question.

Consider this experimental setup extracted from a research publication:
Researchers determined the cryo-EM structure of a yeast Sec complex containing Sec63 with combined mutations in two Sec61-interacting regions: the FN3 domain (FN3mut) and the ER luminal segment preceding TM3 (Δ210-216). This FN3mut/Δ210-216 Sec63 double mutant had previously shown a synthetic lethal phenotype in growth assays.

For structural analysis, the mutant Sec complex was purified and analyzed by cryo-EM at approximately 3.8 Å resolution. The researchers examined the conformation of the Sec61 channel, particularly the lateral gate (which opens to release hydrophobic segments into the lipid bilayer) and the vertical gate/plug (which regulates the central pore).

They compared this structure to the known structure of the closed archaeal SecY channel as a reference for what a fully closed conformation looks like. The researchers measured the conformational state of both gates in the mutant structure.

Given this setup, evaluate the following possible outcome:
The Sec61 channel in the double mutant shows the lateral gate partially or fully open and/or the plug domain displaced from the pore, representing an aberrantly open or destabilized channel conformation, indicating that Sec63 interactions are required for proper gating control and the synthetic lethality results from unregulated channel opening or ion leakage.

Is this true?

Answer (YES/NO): NO